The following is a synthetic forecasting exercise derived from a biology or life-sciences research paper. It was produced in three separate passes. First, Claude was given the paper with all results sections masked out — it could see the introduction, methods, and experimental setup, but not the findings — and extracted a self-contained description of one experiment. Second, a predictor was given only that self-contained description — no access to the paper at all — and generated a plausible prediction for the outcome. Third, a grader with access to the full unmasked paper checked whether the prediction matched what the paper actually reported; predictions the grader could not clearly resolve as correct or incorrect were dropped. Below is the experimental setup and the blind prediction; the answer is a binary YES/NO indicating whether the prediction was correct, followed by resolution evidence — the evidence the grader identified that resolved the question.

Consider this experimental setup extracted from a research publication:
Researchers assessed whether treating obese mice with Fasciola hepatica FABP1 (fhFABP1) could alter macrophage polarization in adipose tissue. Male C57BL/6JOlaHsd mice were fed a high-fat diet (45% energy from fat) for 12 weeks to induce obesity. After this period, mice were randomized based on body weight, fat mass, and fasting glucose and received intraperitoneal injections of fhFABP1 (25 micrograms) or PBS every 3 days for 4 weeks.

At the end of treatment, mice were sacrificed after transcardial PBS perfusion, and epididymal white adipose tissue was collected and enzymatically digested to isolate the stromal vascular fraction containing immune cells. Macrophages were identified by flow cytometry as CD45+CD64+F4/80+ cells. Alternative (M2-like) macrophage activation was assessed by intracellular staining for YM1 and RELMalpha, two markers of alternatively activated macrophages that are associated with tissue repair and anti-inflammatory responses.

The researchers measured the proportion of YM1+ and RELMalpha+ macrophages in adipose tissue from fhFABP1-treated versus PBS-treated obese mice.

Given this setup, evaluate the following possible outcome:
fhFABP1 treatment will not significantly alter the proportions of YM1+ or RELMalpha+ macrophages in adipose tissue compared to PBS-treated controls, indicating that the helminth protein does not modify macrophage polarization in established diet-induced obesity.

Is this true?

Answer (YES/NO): NO